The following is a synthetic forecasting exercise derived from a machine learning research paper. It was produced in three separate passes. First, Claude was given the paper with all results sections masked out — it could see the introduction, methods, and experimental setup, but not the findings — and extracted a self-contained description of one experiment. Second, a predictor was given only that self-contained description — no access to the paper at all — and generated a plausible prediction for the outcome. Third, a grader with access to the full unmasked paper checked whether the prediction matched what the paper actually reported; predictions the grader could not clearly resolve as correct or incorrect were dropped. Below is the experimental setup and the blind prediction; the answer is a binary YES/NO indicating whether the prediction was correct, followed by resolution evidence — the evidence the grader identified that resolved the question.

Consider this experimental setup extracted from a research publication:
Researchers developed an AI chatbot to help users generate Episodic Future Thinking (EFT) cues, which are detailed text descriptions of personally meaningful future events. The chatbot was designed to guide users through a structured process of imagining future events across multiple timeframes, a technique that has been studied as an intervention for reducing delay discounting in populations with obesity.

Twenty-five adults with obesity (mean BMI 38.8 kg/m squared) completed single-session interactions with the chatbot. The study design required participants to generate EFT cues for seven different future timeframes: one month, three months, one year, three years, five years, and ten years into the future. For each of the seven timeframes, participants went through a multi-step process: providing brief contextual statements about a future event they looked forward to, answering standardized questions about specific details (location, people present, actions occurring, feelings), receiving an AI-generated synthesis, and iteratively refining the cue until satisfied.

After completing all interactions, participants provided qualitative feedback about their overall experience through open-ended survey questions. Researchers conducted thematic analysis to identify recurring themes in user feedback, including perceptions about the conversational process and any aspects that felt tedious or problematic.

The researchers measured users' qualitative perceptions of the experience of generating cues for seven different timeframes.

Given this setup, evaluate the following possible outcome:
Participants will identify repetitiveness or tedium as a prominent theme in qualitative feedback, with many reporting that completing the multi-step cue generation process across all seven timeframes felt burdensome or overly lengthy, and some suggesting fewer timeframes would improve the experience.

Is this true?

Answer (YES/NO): YES